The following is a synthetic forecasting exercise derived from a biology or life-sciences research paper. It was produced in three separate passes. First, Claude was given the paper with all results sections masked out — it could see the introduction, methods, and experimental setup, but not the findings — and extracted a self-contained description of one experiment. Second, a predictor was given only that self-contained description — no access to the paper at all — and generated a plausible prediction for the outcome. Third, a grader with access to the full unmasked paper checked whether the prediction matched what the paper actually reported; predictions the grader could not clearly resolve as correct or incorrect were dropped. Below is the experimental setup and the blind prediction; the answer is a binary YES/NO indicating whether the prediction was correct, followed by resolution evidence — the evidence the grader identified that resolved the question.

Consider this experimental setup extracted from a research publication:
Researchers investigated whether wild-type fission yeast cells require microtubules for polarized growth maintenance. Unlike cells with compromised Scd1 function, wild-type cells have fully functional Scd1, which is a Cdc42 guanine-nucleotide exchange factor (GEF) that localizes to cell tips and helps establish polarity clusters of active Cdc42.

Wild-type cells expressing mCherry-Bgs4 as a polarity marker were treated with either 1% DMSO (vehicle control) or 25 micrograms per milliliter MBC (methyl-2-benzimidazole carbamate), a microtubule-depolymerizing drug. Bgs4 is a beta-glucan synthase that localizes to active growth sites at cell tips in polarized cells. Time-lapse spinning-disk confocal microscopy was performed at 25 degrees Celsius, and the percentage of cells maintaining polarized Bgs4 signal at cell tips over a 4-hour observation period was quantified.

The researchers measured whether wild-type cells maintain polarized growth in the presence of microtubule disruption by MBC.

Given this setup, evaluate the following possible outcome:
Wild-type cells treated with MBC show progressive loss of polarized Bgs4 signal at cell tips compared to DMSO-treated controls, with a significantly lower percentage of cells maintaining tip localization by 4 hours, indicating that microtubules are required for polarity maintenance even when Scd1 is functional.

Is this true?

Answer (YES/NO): NO